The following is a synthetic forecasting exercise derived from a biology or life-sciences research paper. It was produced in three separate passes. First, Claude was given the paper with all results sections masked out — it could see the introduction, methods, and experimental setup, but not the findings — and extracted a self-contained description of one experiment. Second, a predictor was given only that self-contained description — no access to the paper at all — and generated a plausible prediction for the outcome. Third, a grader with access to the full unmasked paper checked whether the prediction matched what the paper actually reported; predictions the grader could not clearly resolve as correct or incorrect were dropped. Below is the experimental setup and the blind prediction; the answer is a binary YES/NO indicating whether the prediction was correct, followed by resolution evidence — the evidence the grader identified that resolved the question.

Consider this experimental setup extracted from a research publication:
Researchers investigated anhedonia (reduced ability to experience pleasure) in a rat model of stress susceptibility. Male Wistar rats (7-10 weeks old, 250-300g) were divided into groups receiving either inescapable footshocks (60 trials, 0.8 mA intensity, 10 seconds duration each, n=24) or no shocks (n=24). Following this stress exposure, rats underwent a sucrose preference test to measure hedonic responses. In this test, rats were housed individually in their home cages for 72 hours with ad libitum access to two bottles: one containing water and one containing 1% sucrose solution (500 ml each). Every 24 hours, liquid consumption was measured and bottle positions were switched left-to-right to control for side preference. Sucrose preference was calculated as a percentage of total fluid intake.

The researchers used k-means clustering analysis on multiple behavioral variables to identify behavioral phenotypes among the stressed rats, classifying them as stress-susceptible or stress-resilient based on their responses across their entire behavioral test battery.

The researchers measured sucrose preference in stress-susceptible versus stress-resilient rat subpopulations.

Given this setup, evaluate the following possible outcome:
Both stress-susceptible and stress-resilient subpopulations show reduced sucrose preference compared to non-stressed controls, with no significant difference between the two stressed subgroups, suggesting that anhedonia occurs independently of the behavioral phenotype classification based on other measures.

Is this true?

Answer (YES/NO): NO